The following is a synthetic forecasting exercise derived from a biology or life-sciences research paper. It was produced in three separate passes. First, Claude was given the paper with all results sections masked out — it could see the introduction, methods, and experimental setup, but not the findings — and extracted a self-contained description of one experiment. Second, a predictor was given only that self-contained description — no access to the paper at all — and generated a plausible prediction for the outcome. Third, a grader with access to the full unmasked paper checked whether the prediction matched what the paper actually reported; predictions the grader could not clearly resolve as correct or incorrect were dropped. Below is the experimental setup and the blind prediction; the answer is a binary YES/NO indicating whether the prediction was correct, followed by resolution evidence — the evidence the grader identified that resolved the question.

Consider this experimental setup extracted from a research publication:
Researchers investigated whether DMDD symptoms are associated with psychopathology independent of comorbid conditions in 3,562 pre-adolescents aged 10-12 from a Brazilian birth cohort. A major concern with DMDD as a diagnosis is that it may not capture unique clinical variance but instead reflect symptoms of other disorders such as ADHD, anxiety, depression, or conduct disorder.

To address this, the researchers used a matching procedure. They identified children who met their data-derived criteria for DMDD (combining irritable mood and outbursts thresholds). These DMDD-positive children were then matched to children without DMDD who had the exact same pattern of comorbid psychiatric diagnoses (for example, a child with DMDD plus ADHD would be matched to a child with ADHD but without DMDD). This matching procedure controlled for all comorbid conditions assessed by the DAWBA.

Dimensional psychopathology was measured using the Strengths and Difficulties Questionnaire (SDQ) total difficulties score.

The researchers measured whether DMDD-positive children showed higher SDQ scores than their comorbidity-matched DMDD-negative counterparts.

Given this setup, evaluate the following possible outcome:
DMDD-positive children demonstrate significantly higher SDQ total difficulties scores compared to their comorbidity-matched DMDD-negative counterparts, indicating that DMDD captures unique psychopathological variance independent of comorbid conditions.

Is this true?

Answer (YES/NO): YES